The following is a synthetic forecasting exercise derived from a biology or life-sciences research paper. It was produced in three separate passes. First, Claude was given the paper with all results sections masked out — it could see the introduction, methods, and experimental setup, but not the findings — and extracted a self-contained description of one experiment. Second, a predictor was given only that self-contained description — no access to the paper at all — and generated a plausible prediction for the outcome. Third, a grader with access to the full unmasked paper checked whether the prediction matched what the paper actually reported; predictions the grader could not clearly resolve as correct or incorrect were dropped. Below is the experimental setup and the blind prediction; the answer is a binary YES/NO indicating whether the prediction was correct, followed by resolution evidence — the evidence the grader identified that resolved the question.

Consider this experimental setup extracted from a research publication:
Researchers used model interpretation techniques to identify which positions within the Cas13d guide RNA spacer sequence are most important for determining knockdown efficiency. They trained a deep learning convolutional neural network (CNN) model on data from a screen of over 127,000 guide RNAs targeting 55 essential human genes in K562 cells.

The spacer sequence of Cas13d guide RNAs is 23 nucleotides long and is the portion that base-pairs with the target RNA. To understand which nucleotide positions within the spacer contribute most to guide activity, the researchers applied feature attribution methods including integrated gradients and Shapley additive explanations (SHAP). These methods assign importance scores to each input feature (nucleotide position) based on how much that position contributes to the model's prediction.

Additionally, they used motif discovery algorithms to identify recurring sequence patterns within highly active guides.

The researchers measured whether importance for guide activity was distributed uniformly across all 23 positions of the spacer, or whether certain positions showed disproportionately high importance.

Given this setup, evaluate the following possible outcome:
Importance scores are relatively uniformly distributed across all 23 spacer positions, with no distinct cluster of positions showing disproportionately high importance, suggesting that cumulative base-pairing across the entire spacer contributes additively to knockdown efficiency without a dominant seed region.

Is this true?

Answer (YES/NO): NO